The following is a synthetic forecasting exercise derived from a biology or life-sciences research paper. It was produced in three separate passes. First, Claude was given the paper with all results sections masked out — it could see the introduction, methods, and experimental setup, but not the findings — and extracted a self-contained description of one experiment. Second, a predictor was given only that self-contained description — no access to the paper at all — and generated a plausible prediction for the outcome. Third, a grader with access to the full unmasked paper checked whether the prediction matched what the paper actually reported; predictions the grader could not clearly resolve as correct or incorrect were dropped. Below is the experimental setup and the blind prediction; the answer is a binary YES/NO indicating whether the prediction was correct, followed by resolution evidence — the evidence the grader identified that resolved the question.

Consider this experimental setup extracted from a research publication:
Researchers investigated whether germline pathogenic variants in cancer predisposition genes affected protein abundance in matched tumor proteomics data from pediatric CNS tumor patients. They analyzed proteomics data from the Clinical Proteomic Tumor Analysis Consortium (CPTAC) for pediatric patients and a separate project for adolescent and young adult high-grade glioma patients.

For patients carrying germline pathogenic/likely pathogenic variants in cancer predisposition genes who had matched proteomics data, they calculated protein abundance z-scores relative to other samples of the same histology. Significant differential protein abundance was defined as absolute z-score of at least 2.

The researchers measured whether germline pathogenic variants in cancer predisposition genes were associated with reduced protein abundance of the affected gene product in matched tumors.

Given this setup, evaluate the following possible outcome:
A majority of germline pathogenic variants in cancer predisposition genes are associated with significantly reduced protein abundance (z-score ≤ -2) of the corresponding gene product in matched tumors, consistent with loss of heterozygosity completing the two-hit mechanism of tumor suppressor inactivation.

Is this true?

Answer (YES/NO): NO